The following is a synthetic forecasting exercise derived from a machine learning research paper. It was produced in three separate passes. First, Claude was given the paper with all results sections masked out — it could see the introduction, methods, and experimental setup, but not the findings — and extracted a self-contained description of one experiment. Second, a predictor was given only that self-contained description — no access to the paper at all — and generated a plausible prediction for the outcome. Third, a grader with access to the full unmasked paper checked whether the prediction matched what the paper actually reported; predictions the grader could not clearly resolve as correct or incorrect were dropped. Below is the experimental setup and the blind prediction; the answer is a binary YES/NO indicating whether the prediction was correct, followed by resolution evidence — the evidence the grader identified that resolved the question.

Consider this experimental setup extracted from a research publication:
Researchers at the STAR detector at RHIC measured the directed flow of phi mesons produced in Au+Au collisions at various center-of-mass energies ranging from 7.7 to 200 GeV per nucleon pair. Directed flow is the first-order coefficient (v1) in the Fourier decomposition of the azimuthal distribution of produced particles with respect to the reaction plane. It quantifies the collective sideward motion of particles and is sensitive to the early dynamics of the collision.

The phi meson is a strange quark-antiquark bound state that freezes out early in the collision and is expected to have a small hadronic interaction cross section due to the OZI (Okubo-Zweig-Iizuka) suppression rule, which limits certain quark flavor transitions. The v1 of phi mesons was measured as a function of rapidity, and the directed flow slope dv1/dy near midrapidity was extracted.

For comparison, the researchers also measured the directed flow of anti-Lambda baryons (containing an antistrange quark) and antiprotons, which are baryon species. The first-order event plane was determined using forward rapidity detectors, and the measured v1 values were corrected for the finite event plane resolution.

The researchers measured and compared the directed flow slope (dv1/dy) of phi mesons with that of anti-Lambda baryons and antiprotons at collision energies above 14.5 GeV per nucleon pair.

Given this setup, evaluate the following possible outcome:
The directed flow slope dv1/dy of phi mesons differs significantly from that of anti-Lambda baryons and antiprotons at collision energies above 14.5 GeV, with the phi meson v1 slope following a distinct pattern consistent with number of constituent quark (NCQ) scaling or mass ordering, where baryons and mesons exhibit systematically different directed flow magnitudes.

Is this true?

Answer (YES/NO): NO